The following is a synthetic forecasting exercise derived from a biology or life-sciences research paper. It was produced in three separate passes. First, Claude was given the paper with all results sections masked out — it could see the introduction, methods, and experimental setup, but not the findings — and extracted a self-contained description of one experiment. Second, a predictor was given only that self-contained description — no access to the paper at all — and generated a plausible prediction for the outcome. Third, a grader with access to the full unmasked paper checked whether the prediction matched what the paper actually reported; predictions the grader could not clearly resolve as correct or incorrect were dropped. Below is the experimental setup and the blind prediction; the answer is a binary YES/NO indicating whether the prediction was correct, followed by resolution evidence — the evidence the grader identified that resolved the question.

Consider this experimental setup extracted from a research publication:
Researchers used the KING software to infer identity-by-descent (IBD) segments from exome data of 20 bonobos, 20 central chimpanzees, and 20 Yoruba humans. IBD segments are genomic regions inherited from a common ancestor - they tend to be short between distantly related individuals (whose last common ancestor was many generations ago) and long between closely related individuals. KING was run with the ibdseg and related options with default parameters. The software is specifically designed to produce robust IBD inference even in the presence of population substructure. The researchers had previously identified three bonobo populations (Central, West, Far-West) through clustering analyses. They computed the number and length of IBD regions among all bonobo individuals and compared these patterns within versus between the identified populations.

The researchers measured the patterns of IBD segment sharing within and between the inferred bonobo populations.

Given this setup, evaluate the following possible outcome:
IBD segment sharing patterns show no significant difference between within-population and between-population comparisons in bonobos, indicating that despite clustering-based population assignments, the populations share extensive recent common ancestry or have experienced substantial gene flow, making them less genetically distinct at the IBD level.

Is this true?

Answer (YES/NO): NO